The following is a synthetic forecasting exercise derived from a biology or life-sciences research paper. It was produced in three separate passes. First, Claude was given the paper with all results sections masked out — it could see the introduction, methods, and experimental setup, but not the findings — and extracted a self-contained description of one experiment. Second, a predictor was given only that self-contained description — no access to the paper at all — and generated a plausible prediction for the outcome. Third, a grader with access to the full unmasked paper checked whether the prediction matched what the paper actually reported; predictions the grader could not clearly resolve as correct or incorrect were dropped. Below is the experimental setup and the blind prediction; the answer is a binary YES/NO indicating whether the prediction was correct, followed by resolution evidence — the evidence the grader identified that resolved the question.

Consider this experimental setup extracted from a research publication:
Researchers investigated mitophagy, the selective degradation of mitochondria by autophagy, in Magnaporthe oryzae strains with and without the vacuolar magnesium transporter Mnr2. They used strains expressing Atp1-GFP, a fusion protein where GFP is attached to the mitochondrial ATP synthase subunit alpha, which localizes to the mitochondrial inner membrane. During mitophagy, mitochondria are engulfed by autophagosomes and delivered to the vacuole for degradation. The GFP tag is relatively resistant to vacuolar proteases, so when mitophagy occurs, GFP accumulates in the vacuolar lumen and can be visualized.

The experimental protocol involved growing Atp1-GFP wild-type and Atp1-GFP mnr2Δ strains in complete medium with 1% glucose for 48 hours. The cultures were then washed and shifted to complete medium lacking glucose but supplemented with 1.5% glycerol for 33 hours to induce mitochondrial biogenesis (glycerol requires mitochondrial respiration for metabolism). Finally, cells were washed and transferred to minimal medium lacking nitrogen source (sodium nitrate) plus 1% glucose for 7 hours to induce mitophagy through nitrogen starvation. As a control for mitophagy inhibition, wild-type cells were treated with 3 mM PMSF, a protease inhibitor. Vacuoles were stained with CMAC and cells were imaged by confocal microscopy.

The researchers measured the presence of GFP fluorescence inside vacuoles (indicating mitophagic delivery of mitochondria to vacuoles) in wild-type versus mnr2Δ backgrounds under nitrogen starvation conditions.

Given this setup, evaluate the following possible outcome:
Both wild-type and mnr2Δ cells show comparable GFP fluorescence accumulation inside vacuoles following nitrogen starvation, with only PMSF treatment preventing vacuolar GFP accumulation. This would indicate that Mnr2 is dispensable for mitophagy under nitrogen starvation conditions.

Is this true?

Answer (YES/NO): NO